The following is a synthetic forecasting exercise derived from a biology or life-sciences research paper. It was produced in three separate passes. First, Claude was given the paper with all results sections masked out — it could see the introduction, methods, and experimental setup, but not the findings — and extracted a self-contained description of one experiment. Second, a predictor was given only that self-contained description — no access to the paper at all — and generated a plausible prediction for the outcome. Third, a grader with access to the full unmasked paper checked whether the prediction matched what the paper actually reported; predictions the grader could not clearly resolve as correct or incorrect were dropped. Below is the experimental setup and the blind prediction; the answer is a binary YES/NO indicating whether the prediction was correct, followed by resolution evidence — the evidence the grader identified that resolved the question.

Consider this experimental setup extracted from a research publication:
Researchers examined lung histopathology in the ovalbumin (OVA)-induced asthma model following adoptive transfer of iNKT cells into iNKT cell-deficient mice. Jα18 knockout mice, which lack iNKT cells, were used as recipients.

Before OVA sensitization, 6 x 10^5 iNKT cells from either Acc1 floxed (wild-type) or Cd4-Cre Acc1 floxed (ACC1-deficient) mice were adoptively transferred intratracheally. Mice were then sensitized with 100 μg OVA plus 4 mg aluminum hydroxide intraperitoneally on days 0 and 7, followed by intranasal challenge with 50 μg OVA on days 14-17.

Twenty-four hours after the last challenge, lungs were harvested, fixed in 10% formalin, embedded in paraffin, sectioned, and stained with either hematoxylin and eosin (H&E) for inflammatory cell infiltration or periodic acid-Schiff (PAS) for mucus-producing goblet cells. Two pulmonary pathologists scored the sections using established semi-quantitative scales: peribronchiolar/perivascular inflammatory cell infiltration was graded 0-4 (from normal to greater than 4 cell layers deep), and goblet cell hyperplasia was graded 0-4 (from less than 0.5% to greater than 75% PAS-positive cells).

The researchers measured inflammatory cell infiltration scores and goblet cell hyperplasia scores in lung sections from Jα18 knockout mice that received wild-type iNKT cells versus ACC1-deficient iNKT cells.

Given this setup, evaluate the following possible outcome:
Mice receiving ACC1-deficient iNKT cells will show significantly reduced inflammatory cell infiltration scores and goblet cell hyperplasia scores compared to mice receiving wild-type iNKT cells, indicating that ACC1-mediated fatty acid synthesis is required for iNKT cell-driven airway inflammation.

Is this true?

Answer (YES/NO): YES